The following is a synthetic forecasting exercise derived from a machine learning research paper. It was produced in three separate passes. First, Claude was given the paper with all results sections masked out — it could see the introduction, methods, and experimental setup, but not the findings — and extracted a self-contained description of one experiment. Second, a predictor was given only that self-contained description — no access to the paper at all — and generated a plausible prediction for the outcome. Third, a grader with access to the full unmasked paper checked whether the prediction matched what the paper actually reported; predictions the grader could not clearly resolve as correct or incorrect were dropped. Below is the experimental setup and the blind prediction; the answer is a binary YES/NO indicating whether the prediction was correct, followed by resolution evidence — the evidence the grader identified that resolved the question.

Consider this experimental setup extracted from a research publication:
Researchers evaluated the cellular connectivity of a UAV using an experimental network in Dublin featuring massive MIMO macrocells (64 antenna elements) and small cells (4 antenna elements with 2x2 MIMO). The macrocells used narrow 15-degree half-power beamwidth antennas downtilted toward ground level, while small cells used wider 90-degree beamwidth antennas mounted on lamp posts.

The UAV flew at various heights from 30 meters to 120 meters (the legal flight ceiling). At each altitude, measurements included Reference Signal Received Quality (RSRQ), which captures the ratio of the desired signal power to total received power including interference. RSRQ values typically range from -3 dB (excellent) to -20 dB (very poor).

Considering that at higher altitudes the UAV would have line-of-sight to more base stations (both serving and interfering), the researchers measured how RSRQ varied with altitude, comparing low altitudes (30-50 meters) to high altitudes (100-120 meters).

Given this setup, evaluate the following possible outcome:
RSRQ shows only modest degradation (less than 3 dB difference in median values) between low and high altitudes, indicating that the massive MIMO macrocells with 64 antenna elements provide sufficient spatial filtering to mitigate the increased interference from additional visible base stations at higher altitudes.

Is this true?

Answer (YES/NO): NO